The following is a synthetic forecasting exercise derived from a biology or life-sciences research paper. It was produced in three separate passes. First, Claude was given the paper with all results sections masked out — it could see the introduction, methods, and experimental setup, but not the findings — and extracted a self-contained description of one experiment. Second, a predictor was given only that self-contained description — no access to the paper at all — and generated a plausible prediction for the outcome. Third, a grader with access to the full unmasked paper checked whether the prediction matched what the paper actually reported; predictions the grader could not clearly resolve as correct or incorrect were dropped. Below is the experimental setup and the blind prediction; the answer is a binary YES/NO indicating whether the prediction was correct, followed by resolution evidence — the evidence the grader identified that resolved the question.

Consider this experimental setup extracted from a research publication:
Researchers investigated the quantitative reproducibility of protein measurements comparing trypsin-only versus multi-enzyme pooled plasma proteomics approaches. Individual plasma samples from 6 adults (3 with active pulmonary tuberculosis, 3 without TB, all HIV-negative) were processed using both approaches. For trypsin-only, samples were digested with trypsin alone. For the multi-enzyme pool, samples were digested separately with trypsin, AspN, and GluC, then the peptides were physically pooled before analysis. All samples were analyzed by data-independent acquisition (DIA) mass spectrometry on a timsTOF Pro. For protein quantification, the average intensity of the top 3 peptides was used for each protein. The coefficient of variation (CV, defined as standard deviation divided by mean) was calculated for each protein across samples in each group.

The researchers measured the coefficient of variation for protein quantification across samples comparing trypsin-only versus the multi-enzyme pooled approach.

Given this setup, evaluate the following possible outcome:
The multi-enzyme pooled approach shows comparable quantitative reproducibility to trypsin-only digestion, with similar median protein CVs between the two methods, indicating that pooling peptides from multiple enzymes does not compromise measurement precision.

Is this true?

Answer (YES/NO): NO